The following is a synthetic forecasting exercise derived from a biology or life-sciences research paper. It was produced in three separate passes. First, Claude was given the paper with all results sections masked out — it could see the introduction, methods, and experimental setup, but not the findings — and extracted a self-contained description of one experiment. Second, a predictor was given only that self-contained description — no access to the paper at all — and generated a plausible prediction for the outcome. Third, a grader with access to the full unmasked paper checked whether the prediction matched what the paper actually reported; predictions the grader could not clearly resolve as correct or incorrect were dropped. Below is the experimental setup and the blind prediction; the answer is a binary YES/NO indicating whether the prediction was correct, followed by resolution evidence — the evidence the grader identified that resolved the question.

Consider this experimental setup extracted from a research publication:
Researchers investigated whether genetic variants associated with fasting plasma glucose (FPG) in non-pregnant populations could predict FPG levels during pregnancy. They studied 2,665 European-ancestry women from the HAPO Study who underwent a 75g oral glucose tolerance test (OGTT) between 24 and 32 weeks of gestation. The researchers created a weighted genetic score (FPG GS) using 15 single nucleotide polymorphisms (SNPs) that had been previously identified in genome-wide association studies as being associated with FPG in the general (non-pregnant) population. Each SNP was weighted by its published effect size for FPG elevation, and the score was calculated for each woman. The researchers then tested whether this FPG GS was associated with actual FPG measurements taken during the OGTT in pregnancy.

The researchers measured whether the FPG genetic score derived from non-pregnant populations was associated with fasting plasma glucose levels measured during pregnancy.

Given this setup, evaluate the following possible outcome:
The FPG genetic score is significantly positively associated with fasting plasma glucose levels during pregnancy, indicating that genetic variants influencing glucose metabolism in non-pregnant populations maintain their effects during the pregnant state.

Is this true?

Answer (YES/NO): YES